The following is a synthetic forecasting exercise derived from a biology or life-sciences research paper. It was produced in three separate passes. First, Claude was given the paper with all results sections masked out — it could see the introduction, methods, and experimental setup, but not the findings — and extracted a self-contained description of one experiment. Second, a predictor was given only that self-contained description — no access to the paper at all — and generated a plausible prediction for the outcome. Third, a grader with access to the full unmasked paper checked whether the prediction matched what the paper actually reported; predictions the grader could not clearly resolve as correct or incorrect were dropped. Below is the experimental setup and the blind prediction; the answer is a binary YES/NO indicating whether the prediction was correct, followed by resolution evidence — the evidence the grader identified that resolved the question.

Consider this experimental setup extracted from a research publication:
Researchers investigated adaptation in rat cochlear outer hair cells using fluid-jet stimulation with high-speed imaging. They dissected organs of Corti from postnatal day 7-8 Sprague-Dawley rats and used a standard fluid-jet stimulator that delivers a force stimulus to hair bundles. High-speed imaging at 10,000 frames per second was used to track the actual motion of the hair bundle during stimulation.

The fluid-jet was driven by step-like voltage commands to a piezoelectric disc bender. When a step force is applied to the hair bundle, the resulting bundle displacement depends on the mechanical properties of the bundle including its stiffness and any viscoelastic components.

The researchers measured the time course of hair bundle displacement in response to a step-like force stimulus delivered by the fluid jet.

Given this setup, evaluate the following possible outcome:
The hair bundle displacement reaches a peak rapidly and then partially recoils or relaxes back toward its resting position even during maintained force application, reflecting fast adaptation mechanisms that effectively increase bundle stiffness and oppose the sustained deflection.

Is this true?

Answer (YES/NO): NO